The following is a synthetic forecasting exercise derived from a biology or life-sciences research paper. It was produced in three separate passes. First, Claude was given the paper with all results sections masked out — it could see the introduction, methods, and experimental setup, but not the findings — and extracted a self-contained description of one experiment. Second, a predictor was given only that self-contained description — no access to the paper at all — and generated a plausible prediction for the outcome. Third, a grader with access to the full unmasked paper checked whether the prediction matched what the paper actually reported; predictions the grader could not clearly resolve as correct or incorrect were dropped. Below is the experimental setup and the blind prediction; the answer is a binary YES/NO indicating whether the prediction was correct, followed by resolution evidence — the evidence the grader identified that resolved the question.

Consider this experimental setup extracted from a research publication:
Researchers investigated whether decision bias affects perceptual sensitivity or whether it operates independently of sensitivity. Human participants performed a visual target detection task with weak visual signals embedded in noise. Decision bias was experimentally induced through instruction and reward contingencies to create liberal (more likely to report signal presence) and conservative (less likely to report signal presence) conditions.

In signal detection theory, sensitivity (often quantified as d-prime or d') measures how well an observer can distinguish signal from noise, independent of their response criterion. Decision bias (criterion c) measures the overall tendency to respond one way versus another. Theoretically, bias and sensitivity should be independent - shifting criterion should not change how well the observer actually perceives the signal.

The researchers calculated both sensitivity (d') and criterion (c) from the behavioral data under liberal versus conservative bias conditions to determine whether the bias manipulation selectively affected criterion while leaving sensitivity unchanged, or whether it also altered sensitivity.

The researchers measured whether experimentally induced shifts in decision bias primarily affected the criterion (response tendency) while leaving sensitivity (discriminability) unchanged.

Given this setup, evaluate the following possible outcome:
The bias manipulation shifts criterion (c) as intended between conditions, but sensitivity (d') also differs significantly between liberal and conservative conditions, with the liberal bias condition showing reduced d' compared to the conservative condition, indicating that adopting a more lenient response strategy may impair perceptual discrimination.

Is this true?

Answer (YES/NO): YES